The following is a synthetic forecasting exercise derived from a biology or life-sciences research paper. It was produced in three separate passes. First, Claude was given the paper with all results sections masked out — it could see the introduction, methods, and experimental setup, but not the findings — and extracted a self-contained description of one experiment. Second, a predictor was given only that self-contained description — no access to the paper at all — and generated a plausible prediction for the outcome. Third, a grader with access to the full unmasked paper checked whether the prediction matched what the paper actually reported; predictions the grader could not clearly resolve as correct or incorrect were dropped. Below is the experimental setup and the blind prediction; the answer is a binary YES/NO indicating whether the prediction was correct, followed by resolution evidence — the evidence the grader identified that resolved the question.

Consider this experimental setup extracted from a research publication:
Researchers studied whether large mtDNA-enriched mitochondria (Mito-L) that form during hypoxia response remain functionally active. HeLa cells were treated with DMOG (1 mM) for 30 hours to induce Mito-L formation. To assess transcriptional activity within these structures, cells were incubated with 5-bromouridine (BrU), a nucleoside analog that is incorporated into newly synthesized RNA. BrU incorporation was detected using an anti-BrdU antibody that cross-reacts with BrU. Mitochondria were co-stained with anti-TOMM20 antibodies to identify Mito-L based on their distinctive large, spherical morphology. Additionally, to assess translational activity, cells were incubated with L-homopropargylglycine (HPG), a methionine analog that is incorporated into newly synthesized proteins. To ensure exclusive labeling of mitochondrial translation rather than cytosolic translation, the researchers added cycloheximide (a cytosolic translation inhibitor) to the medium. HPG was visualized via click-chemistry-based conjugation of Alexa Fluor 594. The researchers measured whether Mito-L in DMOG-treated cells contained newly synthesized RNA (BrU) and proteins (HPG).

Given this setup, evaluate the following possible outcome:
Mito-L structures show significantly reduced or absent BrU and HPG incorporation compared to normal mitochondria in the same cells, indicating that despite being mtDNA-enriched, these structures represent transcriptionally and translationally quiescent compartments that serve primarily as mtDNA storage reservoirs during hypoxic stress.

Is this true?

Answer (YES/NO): NO